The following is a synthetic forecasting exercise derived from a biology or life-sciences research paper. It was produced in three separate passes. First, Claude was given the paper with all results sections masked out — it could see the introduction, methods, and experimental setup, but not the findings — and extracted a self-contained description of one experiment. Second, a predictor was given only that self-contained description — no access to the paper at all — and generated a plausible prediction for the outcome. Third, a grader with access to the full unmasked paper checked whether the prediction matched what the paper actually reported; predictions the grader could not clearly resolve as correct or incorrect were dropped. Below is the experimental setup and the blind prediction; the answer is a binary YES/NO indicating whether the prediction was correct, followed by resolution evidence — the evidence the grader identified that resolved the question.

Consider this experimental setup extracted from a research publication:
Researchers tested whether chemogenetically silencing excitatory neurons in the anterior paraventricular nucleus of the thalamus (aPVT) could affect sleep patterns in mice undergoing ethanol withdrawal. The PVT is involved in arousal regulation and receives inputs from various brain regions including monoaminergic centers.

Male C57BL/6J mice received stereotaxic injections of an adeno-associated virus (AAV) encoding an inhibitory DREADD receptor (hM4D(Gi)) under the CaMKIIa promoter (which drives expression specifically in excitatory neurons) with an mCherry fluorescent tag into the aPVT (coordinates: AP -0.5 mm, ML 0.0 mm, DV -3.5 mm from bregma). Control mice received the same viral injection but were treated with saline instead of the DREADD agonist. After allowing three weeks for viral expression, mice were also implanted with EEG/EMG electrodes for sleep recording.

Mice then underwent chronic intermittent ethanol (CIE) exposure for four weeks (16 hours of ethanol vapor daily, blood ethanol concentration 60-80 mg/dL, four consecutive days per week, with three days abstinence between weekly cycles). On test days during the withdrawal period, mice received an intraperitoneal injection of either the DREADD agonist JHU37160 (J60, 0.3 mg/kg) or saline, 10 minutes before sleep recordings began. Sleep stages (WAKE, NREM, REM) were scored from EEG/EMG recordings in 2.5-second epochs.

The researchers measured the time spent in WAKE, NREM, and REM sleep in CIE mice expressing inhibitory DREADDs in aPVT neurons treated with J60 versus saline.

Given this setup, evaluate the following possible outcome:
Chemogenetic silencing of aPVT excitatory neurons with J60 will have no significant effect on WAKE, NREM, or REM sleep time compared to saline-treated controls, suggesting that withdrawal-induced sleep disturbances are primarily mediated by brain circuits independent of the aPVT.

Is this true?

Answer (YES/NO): NO